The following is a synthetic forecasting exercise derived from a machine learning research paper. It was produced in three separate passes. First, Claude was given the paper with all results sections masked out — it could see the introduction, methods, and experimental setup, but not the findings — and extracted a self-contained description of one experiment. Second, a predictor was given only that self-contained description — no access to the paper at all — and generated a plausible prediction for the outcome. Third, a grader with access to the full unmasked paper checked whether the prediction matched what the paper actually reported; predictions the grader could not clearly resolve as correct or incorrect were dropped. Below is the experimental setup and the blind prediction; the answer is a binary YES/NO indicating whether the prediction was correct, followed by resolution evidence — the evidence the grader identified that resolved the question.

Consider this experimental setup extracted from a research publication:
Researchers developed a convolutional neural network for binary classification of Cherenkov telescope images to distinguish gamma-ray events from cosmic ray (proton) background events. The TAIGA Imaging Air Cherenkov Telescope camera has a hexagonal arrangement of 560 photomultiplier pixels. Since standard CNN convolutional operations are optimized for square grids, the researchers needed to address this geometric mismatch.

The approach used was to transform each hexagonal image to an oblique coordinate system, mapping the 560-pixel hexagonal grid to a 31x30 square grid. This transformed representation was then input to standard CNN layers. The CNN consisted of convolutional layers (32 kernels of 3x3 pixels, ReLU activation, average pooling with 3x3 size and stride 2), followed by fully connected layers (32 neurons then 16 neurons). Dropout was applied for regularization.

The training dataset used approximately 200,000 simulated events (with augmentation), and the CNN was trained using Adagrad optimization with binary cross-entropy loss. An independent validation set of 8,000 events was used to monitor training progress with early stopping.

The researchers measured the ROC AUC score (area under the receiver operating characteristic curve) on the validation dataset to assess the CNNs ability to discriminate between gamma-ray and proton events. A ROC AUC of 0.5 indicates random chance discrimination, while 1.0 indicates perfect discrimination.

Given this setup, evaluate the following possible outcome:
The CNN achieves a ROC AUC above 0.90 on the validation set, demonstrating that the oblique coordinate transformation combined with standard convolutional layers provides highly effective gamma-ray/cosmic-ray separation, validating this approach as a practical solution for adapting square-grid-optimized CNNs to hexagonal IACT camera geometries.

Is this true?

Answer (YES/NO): YES